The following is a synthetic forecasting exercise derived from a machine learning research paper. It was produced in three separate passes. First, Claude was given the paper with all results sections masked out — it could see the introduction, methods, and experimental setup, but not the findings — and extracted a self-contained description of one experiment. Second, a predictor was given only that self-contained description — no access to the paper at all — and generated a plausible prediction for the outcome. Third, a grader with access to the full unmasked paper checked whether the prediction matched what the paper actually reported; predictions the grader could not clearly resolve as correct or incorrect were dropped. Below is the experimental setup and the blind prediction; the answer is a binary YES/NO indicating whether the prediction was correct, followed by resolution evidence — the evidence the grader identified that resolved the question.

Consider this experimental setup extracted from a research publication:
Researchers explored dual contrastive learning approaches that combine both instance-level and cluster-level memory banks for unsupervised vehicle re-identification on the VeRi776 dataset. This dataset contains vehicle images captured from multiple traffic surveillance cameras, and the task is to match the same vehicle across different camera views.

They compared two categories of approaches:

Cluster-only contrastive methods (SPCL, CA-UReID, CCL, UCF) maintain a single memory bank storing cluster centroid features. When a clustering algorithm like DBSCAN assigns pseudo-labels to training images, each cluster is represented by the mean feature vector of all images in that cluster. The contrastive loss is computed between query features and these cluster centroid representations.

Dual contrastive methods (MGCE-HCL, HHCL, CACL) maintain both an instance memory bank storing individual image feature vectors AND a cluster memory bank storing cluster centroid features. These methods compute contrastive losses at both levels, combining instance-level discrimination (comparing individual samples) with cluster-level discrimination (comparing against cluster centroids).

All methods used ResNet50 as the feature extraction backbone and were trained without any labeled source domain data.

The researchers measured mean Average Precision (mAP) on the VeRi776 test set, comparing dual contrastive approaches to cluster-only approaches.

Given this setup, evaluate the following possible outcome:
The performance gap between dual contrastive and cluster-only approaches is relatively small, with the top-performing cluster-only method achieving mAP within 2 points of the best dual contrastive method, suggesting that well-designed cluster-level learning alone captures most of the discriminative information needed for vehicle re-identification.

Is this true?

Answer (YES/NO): YES